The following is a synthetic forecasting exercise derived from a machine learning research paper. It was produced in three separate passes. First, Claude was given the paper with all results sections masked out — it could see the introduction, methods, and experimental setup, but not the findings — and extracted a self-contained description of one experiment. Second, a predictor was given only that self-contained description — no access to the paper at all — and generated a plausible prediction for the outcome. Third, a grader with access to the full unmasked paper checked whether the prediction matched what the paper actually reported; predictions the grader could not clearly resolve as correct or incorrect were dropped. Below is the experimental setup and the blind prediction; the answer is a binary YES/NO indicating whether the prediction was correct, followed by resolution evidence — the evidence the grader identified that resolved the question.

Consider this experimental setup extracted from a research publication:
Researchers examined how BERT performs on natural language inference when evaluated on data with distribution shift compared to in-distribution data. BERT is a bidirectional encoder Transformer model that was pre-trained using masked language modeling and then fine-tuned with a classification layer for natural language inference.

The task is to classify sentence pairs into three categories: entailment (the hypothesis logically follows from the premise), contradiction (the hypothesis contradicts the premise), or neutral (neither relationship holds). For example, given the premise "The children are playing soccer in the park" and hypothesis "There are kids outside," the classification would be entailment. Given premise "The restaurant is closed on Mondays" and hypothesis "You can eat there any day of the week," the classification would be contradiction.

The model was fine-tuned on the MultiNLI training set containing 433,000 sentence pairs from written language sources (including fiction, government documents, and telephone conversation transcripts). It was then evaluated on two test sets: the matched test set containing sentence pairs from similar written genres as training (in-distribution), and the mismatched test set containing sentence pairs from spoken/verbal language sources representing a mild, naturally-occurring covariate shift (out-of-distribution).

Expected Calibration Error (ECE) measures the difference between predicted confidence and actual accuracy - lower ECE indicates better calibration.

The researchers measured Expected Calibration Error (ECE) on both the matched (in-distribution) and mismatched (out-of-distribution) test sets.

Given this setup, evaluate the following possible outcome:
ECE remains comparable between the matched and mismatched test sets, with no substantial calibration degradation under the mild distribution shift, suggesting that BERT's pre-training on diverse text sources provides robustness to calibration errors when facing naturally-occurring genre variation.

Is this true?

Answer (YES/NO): YES